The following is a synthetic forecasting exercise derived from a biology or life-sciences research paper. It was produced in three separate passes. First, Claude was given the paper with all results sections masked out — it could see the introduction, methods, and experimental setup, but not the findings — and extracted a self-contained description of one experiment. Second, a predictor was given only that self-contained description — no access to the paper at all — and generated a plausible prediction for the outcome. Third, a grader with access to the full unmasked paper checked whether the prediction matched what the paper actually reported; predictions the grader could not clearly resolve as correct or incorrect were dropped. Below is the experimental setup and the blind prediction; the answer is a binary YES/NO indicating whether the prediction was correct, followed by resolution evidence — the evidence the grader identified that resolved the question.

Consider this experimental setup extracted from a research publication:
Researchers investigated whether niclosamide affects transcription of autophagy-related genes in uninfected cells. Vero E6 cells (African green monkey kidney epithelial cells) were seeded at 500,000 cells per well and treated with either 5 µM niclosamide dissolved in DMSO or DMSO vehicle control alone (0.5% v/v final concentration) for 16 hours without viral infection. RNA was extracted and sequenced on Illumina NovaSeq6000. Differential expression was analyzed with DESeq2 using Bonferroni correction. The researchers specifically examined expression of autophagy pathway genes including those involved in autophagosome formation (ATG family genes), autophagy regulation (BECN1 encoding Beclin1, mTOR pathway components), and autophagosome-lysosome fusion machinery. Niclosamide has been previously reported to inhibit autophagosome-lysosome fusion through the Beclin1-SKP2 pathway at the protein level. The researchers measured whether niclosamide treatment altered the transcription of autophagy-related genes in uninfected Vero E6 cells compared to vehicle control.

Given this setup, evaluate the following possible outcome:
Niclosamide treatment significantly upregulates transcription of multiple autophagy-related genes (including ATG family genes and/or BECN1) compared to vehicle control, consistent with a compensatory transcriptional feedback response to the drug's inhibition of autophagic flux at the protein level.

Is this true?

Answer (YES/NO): NO